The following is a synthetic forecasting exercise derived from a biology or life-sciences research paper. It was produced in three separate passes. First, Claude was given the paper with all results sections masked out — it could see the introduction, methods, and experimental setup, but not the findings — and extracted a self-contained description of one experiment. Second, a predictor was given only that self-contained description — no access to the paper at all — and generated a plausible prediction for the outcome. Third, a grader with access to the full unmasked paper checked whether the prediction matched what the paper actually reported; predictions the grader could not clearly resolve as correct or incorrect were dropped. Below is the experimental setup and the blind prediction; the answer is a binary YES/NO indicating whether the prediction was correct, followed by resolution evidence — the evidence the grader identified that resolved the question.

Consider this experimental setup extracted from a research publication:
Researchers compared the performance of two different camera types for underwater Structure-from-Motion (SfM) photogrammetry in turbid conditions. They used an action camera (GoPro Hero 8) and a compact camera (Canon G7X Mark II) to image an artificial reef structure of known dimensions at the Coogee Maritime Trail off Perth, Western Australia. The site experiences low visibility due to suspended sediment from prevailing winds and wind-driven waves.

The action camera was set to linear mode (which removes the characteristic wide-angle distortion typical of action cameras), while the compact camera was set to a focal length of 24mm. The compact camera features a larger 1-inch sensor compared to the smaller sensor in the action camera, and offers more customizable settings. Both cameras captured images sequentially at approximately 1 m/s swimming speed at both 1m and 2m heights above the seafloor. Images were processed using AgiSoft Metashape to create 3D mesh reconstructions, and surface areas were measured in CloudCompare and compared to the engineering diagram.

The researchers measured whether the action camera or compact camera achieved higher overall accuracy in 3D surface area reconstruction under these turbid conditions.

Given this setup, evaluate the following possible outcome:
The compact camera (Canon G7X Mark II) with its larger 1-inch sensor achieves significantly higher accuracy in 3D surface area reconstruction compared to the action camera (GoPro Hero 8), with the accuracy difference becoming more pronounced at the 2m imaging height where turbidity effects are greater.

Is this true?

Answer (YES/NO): NO